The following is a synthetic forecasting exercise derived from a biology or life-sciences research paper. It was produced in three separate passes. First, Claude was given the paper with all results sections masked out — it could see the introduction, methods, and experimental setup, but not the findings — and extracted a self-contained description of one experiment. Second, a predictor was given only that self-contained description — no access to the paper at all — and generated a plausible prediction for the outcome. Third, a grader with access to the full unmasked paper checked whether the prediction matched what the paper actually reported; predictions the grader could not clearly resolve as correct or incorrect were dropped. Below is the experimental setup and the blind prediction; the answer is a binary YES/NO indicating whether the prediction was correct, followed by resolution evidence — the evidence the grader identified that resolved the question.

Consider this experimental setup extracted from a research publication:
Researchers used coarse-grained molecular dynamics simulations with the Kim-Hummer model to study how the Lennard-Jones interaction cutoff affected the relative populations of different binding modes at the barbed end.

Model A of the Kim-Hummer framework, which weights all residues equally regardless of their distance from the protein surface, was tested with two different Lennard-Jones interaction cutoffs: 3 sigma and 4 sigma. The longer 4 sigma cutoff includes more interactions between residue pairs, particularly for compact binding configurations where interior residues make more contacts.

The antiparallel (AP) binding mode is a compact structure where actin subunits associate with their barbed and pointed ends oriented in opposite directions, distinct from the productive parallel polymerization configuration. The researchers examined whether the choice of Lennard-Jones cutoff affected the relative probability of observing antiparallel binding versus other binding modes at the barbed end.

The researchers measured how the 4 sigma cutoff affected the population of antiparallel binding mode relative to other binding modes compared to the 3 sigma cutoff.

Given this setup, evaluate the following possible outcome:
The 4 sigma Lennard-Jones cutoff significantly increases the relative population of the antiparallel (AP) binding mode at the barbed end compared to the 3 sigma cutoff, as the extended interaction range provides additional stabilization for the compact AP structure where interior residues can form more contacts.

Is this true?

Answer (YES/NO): YES